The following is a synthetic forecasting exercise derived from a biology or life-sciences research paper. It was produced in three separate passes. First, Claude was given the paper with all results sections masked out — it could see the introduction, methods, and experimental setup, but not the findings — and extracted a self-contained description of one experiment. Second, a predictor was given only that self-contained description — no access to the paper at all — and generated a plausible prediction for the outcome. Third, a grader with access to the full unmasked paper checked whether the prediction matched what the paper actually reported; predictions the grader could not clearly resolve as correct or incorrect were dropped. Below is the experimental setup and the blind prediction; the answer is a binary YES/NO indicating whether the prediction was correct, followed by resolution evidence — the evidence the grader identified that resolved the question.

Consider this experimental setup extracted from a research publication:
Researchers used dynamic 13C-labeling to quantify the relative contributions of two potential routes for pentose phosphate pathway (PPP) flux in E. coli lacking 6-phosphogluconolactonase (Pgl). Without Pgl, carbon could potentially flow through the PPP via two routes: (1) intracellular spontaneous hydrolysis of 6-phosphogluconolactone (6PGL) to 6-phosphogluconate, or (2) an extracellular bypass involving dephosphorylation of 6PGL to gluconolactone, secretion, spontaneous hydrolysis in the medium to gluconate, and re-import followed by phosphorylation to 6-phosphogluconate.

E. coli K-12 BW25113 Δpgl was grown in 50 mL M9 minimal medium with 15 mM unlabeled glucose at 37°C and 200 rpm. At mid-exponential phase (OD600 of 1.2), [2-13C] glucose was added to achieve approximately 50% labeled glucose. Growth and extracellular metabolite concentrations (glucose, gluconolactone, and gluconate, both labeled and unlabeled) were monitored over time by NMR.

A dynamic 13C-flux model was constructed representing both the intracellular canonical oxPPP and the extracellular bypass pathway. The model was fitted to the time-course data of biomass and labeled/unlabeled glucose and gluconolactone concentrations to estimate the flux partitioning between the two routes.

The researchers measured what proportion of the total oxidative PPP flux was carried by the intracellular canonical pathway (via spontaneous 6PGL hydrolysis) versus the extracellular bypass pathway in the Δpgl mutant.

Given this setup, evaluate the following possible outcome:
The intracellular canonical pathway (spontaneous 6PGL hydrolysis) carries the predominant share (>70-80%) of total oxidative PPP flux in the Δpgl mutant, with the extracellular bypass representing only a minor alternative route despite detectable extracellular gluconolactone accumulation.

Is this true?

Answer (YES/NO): NO